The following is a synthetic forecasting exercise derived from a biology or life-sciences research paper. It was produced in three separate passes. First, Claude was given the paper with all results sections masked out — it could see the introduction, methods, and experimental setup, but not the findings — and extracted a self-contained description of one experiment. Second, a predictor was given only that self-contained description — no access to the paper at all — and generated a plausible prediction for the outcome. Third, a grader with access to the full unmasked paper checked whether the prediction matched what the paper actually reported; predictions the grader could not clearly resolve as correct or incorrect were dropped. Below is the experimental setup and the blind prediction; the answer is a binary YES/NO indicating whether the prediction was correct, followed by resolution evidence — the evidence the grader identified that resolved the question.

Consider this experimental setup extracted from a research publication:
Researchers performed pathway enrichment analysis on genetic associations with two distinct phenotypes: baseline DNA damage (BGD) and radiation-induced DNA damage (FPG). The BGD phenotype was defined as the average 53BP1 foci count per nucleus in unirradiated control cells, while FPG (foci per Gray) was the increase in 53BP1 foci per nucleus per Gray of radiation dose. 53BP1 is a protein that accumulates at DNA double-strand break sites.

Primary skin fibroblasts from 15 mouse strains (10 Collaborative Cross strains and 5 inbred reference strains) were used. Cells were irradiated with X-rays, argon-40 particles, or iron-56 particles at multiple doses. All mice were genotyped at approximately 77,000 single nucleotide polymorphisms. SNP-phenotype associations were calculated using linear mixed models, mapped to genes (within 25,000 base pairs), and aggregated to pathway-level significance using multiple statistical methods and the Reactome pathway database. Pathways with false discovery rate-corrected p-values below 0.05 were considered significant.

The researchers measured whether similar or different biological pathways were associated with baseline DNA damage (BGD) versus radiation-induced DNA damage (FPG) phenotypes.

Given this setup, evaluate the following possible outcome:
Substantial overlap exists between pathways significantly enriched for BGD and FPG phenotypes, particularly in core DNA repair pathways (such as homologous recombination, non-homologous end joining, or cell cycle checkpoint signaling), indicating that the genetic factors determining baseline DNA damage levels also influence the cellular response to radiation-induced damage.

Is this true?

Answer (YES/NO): NO